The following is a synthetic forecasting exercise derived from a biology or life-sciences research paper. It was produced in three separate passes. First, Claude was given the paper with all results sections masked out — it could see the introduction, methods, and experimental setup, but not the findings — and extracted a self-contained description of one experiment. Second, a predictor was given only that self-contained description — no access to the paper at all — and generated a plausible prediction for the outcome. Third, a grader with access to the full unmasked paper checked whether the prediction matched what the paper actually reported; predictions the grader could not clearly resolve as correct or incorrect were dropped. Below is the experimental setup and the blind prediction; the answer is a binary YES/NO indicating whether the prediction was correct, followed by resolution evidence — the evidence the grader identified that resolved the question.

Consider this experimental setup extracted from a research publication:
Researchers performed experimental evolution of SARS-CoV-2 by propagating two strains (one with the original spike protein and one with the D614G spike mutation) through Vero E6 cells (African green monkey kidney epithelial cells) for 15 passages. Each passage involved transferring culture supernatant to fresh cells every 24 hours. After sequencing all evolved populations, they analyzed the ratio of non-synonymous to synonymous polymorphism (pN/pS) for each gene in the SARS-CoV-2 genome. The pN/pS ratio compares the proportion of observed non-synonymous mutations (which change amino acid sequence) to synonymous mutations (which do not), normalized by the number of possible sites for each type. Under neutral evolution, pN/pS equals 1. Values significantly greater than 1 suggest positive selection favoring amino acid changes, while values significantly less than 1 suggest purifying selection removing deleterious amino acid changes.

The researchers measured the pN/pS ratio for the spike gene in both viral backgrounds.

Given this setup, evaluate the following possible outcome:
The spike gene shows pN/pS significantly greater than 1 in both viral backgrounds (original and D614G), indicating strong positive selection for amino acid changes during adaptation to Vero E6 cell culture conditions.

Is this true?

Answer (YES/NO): NO